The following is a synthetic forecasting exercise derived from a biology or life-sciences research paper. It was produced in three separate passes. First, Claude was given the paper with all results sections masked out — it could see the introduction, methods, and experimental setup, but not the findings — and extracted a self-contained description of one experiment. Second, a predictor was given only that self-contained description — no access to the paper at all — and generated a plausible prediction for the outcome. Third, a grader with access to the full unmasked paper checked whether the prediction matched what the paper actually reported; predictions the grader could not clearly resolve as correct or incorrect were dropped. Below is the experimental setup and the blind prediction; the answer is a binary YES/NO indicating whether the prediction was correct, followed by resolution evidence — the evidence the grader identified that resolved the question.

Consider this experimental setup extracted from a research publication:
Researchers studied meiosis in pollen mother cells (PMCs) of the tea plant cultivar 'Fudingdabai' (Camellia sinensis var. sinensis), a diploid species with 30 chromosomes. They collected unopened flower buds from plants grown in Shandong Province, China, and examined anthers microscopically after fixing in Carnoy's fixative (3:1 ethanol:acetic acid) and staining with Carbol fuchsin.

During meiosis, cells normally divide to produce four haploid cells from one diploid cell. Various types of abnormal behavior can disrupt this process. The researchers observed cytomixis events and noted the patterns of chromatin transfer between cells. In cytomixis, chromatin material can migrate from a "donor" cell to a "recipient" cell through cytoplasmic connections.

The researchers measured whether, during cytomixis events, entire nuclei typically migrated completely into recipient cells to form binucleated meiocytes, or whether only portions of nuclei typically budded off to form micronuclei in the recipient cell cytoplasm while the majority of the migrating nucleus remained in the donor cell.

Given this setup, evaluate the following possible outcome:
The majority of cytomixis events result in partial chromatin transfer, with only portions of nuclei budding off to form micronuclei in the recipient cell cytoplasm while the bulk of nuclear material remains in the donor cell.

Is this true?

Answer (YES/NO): YES